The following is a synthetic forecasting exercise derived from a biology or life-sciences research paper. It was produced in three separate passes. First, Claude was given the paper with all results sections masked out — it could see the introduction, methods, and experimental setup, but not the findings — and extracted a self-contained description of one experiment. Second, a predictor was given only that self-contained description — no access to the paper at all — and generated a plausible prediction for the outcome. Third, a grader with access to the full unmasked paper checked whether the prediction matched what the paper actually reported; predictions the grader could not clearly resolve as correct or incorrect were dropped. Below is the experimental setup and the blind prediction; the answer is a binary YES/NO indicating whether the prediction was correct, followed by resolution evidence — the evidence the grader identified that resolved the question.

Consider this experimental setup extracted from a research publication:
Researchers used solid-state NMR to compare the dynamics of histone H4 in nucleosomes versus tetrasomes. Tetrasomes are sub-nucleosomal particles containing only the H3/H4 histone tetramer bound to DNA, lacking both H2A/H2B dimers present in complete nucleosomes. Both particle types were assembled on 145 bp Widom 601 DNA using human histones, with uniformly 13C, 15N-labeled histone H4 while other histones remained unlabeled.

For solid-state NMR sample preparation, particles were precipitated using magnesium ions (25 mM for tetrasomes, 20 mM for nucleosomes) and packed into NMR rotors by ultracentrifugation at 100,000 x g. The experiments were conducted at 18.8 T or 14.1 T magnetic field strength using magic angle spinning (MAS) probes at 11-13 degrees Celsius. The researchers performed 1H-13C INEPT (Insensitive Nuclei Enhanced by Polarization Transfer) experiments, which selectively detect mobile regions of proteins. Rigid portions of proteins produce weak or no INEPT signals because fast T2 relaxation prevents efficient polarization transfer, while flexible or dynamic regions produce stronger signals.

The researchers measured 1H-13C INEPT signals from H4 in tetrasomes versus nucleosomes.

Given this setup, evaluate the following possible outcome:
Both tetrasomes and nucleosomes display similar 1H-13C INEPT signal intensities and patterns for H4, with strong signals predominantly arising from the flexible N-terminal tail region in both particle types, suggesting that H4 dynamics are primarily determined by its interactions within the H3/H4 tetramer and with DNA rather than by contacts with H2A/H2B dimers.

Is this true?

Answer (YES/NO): NO